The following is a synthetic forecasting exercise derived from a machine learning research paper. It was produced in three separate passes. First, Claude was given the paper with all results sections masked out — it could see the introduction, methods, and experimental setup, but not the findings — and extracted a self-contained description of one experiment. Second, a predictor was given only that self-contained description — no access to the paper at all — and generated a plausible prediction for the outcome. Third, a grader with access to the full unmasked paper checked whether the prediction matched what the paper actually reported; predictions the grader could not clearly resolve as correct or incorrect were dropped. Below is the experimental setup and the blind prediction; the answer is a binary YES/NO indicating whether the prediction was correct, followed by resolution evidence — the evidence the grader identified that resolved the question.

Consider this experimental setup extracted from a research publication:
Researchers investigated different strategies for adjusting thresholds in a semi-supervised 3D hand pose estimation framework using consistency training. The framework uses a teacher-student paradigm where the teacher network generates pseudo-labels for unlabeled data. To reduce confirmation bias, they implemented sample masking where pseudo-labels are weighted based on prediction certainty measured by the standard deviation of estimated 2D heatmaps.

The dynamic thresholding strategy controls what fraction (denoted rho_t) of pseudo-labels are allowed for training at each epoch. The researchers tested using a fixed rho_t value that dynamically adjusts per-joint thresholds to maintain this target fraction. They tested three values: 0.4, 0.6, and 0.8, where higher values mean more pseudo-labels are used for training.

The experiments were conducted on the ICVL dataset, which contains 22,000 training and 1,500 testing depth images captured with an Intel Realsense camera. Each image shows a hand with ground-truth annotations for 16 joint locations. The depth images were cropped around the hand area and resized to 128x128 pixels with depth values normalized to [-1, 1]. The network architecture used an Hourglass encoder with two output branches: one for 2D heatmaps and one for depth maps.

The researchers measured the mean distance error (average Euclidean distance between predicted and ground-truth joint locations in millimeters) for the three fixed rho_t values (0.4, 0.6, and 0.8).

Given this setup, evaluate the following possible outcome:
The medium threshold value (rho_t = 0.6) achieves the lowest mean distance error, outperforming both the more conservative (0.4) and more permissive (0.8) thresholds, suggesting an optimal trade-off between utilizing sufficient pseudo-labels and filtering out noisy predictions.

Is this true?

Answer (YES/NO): YES